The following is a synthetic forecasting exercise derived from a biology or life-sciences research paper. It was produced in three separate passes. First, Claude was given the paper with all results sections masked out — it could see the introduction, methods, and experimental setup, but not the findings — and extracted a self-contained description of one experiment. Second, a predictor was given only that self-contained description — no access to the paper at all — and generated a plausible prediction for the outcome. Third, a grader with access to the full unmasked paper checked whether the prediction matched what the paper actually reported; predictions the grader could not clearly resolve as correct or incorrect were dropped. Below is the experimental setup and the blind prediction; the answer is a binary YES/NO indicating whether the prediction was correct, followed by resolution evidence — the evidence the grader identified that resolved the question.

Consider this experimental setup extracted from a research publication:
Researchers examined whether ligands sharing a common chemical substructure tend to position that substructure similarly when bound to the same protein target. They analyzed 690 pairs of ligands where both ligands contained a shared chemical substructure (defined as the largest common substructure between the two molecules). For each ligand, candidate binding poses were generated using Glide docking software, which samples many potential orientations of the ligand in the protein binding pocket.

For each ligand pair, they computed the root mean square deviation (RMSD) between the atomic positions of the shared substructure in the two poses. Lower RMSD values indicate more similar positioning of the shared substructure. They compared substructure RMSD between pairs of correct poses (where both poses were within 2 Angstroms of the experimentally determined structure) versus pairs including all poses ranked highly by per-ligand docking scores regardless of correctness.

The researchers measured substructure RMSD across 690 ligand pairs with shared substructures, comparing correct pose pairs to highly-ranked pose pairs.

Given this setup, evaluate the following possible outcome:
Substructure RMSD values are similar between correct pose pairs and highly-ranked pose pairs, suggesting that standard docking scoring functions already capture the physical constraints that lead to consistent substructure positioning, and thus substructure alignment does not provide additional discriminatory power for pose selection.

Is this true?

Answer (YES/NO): NO